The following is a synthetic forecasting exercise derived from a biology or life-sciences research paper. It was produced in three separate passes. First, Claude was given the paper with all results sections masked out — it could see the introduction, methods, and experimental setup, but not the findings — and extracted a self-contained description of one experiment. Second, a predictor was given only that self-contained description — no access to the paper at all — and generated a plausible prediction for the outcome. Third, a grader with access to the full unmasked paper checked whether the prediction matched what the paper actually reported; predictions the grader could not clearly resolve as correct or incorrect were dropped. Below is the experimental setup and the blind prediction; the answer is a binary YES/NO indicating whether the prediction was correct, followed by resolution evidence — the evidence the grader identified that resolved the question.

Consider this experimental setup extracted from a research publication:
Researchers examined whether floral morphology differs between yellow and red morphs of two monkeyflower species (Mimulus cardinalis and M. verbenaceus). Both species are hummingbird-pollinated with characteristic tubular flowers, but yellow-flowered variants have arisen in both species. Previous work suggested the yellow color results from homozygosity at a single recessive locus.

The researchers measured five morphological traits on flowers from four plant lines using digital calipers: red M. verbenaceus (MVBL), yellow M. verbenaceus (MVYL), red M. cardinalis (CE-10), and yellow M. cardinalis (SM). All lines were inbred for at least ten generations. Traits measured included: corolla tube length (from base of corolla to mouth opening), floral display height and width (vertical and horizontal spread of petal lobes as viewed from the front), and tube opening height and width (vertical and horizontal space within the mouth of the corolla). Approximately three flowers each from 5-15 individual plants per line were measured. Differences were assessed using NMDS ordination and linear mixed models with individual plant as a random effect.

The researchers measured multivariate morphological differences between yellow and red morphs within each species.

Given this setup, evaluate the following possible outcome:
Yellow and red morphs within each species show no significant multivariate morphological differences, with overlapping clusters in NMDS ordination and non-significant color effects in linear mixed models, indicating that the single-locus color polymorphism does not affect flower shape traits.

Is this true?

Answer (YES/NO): NO